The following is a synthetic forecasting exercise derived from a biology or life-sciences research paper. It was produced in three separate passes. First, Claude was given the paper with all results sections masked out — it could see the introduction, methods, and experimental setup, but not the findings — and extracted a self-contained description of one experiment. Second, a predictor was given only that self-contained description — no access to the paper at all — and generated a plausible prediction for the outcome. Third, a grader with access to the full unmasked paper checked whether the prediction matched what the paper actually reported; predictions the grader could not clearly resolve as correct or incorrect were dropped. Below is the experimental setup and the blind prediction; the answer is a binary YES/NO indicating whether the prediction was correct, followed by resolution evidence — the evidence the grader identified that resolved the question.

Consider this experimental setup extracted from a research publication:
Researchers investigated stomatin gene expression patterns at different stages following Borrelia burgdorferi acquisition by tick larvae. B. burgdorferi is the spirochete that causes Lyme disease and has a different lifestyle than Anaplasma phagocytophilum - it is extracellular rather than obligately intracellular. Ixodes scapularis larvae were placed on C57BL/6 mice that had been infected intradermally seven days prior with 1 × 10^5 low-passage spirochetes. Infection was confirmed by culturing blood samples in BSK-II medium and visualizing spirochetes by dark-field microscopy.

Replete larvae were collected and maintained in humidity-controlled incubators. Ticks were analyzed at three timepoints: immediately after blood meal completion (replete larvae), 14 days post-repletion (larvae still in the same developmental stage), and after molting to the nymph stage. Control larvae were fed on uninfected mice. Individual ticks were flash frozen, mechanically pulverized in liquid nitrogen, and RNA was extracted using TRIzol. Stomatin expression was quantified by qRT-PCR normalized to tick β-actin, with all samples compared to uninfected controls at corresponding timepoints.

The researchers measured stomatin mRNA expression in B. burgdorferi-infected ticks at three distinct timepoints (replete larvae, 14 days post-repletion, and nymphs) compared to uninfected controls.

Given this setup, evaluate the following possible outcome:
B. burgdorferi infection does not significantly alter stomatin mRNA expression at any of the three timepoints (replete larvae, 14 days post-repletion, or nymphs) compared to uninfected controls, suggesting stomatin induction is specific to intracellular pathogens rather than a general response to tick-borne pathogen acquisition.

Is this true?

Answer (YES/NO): NO